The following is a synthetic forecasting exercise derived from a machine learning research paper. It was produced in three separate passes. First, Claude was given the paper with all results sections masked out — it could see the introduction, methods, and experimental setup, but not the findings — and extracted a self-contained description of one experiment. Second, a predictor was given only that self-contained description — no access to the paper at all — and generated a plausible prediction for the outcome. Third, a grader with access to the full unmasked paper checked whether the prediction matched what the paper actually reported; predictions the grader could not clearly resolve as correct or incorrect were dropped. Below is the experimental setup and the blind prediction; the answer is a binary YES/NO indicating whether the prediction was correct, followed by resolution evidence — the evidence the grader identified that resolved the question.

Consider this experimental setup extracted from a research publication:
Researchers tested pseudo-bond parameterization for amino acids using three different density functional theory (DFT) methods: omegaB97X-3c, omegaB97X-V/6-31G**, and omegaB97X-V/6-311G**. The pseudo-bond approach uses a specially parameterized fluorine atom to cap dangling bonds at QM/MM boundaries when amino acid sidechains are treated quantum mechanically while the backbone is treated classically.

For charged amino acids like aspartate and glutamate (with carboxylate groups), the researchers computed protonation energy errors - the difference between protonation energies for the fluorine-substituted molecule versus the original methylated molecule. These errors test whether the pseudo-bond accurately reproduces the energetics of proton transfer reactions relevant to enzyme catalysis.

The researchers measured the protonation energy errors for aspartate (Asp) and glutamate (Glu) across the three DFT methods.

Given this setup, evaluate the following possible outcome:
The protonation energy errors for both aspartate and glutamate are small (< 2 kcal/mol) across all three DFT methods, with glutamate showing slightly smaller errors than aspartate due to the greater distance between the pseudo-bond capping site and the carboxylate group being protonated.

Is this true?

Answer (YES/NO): NO